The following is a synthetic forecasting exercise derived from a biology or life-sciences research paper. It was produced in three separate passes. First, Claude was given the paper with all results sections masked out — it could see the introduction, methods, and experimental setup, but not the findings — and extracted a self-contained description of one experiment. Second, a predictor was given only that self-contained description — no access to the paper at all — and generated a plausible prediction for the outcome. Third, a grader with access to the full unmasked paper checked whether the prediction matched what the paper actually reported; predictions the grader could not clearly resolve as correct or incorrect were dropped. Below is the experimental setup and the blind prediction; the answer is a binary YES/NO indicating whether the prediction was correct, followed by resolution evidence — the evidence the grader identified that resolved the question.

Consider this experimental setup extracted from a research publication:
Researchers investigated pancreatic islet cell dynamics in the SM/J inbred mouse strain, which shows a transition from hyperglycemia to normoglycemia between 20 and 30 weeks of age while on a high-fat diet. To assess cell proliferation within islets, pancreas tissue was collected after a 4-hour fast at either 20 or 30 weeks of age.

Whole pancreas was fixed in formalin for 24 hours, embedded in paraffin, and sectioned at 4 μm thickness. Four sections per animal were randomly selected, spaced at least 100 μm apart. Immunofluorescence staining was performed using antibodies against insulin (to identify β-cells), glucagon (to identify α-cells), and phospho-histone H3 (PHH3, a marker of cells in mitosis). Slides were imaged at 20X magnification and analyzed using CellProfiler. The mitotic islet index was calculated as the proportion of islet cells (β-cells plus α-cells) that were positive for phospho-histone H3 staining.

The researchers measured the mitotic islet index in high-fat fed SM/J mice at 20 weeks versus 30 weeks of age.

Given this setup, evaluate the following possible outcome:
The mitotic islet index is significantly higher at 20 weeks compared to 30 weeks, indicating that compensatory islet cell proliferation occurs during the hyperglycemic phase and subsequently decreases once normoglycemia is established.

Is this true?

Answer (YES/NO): NO